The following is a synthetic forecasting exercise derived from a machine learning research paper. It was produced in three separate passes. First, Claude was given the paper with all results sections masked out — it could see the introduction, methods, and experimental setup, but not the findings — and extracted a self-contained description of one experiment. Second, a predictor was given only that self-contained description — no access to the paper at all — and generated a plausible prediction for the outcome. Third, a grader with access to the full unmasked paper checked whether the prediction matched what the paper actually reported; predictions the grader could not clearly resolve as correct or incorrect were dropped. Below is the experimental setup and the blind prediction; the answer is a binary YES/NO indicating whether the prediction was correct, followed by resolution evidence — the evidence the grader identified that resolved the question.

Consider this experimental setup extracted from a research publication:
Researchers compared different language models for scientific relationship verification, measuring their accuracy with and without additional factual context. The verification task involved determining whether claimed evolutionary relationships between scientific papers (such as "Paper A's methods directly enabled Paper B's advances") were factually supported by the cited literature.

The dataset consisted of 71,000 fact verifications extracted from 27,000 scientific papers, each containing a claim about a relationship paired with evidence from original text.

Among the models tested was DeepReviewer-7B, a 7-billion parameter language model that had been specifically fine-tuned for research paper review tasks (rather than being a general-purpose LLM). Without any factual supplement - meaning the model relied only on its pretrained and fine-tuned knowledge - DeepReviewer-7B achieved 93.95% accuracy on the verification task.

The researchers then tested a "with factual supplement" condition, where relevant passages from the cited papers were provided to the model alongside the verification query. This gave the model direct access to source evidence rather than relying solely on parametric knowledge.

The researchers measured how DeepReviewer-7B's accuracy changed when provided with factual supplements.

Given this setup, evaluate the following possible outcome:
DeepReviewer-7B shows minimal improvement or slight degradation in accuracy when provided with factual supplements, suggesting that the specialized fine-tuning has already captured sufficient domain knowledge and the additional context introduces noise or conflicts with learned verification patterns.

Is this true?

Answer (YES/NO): NO